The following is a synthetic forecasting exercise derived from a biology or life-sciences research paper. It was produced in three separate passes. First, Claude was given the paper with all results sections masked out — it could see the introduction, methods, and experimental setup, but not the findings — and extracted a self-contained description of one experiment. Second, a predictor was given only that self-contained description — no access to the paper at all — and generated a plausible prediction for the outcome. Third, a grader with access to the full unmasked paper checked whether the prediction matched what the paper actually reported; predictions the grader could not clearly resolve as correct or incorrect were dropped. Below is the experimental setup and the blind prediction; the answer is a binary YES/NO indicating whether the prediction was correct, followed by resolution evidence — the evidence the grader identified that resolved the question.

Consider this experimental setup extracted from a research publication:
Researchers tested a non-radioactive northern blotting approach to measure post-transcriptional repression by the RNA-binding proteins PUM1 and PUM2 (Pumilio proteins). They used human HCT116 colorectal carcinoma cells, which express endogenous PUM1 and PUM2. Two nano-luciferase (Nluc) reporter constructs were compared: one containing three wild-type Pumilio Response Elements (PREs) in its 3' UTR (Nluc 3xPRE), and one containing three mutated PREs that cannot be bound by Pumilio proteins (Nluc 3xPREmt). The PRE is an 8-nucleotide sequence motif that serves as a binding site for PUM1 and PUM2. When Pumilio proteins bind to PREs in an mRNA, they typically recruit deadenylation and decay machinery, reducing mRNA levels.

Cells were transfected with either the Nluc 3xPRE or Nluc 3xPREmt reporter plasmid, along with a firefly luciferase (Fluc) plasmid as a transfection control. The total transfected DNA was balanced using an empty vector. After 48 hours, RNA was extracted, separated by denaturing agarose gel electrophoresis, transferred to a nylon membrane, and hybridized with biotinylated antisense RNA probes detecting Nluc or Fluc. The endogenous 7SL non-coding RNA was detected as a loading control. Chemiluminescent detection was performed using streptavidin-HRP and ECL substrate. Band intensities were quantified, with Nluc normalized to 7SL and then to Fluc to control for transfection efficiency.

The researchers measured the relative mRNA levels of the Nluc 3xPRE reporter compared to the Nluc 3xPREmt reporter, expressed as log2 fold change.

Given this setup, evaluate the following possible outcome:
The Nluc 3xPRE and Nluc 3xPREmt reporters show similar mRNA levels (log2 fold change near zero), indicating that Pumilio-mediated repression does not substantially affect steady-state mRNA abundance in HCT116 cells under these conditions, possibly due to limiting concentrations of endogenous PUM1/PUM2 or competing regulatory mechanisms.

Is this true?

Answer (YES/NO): NO